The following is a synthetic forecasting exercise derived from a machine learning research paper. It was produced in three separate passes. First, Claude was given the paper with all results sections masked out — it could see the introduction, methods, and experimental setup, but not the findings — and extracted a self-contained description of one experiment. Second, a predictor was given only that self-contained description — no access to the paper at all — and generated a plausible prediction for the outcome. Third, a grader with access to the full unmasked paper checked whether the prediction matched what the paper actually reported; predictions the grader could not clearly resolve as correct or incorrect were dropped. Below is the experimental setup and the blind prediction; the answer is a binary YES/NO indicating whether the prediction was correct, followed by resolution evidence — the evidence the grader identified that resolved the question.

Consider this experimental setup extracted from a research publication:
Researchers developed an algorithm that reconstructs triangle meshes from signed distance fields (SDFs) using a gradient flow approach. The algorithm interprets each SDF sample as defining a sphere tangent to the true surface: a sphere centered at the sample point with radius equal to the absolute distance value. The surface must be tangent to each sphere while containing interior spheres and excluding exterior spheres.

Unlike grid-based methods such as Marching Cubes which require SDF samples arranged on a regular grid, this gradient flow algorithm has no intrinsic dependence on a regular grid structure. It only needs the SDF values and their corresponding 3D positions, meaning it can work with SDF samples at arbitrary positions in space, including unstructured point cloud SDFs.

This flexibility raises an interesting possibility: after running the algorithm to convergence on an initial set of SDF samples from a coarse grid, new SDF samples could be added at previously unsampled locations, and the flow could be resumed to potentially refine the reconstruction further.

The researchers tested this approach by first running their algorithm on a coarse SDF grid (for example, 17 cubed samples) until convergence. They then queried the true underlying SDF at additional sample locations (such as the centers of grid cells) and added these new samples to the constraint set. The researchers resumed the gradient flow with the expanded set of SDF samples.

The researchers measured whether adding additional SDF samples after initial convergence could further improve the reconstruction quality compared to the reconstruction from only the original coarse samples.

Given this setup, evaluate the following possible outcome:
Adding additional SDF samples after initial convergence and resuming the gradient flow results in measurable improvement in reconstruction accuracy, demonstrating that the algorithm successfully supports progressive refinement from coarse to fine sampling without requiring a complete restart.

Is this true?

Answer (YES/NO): YES